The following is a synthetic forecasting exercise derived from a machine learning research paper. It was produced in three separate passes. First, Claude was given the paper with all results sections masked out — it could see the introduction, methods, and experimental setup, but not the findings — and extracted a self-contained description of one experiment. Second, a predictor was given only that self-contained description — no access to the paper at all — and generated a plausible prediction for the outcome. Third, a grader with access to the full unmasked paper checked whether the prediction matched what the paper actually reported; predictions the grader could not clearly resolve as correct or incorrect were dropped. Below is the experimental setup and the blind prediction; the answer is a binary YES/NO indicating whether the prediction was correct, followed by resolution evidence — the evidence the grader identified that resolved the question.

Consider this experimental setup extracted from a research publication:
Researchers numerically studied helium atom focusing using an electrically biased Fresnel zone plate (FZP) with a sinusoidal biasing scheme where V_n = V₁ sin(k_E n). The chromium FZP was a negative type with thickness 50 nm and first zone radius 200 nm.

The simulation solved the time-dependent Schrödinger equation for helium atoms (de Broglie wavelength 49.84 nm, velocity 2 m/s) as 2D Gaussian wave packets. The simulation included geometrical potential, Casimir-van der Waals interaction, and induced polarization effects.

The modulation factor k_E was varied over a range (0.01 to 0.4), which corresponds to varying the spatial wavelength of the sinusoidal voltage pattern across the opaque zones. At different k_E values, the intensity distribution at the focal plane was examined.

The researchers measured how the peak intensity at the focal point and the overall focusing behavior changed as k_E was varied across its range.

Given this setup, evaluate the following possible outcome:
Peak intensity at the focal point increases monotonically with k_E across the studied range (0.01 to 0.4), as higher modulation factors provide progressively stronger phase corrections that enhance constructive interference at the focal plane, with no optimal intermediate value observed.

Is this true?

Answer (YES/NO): NO